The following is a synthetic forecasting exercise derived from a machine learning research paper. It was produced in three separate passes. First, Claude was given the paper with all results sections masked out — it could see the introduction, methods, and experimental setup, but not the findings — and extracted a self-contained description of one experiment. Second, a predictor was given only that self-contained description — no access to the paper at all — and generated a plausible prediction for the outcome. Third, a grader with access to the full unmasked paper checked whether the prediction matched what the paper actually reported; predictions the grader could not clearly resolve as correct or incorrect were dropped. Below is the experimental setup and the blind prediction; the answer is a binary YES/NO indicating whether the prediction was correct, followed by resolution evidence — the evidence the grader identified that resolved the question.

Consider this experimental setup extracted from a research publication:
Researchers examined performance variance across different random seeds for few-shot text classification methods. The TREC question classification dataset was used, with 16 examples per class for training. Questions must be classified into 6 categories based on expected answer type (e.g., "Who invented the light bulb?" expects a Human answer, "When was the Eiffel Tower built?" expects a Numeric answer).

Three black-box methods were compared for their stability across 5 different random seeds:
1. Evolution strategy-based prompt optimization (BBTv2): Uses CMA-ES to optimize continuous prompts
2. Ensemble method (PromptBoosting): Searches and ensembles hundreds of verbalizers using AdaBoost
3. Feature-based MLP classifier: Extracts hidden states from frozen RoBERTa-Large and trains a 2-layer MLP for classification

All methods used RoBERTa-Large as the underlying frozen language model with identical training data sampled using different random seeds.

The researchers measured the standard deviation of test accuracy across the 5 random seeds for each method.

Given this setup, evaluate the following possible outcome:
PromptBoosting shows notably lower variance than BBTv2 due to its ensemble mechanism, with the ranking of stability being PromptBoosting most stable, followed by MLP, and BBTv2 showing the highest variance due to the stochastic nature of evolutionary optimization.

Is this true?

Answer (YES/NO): NO